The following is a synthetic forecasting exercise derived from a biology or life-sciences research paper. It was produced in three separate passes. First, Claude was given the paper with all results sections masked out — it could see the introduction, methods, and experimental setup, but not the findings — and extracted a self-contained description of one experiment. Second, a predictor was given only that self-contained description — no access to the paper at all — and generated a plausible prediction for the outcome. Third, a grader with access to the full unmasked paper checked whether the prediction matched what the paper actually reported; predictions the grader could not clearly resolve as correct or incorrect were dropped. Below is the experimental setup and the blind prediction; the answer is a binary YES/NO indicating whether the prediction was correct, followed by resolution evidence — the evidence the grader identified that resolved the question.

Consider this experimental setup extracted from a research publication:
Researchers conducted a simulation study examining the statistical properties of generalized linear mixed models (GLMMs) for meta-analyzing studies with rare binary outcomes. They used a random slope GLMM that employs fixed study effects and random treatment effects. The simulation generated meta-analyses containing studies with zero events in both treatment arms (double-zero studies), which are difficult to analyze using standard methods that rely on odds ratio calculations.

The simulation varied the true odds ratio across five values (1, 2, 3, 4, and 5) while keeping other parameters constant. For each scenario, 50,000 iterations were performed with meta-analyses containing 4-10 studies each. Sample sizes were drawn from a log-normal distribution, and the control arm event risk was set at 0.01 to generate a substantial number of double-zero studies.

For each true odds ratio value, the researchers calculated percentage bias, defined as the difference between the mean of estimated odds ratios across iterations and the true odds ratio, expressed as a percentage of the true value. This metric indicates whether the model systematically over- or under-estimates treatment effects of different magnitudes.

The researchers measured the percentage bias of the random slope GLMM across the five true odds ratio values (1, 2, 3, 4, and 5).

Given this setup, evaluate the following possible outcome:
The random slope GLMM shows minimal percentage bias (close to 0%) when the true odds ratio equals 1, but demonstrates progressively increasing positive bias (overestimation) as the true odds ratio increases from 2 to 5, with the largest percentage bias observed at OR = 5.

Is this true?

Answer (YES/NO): NO